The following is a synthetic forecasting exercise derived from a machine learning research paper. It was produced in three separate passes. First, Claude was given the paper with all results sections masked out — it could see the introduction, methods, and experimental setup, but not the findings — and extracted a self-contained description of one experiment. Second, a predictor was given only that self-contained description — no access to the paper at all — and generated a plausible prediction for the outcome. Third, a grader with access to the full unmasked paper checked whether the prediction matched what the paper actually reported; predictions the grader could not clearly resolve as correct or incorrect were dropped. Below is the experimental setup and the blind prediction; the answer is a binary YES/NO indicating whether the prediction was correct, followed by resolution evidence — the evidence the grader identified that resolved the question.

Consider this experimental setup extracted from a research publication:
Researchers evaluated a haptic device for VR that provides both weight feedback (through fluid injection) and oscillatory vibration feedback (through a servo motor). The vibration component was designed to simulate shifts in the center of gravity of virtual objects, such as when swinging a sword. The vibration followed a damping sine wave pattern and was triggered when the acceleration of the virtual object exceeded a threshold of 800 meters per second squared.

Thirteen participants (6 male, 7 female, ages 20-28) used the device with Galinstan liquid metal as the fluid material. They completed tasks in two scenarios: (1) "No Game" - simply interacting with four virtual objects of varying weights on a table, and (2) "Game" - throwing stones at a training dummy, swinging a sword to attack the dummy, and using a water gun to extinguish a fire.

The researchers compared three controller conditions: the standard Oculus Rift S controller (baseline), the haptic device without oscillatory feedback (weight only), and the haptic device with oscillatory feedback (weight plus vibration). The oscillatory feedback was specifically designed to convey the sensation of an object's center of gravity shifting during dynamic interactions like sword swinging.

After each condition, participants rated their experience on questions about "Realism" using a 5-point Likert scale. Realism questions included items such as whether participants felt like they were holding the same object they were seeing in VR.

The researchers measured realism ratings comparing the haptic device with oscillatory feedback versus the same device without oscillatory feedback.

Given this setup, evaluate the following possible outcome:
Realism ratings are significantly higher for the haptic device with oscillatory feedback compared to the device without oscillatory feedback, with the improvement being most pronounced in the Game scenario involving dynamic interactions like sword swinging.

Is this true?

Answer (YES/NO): NO